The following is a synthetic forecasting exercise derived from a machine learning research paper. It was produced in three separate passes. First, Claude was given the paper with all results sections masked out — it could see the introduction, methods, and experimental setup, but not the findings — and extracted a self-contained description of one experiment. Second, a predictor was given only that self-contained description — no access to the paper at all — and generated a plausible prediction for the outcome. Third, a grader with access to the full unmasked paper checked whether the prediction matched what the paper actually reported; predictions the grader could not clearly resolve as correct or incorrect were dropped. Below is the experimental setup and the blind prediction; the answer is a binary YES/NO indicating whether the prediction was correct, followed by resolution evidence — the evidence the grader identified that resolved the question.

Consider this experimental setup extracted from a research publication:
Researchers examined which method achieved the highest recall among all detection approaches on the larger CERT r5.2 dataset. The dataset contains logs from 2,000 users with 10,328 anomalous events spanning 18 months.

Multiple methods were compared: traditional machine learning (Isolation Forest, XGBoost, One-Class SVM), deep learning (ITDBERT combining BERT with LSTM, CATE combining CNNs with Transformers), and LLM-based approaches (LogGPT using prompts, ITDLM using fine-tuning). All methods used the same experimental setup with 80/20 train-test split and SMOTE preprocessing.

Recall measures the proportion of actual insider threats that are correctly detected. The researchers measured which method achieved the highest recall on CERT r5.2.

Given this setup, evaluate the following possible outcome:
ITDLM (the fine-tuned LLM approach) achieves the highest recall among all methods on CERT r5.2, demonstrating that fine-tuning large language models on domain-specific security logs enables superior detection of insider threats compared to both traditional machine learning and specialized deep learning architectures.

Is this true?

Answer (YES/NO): YES